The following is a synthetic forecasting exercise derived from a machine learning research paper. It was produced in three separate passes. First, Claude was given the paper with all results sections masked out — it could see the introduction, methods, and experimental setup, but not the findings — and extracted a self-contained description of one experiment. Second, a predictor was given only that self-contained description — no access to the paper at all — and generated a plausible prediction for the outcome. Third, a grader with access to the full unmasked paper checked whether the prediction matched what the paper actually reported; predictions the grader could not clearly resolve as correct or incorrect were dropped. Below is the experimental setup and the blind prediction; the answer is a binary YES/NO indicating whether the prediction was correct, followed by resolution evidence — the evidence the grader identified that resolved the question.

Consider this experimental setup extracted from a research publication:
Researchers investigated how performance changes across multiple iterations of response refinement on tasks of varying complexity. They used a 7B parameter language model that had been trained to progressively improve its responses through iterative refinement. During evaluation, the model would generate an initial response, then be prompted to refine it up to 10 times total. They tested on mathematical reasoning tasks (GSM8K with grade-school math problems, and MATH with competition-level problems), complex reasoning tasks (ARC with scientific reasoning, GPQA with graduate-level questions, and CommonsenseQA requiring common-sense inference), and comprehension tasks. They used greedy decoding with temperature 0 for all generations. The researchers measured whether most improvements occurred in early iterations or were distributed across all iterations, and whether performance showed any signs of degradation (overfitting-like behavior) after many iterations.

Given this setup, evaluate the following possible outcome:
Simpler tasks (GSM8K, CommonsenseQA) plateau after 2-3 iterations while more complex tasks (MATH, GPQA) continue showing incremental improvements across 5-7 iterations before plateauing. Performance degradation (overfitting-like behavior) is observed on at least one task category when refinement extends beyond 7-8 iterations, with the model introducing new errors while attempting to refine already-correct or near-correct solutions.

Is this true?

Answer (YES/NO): NO